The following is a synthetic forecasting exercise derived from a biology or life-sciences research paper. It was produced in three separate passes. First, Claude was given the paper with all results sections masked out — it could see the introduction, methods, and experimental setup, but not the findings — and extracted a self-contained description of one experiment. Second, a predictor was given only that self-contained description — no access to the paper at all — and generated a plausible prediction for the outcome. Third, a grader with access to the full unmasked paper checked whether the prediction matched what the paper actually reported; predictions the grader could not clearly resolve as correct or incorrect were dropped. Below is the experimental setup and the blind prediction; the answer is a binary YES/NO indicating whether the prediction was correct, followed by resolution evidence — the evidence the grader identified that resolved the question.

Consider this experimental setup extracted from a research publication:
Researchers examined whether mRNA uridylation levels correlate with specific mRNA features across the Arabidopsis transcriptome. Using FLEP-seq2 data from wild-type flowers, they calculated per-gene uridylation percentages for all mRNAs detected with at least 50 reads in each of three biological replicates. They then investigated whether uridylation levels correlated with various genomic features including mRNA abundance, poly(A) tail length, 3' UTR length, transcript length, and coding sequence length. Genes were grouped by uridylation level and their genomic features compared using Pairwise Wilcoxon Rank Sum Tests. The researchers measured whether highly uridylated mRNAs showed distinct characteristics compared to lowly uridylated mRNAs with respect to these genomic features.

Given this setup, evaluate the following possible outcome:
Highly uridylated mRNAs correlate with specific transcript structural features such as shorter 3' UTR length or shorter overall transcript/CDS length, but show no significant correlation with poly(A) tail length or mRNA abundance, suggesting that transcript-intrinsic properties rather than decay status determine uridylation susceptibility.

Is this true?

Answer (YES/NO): NO